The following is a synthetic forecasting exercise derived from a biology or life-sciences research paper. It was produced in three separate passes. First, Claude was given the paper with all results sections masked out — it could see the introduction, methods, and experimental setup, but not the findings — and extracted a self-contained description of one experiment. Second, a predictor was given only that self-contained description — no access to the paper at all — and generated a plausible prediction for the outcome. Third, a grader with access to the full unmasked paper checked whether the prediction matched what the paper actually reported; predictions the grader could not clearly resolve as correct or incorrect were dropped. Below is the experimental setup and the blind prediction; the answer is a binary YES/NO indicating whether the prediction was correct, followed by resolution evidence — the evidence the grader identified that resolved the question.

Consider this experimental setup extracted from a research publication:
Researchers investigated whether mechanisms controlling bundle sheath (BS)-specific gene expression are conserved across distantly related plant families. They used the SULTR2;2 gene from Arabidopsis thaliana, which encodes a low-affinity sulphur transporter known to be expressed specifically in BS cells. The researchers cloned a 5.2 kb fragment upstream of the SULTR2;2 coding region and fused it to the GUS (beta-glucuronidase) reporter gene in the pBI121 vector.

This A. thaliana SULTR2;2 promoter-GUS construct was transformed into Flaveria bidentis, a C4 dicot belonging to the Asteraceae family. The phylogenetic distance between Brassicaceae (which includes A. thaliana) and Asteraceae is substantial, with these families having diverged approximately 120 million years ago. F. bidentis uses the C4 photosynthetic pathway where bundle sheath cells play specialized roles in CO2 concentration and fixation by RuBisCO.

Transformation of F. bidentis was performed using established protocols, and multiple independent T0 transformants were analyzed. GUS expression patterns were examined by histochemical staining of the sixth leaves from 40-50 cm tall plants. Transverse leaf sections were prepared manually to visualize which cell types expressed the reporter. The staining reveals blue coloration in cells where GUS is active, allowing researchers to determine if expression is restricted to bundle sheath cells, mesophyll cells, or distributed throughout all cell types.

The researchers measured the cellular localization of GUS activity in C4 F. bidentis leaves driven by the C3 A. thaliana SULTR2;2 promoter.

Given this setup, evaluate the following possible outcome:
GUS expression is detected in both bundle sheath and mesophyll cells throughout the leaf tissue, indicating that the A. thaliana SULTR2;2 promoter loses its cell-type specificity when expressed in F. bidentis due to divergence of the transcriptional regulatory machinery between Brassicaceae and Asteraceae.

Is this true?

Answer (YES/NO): NO